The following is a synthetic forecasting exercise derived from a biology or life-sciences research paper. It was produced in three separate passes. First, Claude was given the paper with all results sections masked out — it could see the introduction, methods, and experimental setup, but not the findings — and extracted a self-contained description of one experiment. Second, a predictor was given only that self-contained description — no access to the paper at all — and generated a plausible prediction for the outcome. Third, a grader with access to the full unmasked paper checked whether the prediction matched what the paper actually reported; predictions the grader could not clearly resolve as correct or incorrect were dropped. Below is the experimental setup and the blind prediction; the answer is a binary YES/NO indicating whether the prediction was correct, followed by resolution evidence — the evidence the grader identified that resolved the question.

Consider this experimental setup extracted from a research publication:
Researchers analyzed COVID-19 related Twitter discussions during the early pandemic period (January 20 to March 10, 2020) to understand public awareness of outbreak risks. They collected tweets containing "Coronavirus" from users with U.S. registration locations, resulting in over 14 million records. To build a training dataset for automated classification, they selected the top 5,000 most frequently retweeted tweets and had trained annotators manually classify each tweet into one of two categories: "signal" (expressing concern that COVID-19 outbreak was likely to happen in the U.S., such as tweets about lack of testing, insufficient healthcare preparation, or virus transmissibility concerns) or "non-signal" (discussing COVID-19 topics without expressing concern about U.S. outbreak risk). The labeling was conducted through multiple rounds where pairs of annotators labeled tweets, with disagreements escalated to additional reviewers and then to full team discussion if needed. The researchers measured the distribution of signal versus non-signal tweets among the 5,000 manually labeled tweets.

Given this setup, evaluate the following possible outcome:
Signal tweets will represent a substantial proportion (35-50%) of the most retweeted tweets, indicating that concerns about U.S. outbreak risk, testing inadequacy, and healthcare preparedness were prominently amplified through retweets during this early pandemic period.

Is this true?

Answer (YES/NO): NO